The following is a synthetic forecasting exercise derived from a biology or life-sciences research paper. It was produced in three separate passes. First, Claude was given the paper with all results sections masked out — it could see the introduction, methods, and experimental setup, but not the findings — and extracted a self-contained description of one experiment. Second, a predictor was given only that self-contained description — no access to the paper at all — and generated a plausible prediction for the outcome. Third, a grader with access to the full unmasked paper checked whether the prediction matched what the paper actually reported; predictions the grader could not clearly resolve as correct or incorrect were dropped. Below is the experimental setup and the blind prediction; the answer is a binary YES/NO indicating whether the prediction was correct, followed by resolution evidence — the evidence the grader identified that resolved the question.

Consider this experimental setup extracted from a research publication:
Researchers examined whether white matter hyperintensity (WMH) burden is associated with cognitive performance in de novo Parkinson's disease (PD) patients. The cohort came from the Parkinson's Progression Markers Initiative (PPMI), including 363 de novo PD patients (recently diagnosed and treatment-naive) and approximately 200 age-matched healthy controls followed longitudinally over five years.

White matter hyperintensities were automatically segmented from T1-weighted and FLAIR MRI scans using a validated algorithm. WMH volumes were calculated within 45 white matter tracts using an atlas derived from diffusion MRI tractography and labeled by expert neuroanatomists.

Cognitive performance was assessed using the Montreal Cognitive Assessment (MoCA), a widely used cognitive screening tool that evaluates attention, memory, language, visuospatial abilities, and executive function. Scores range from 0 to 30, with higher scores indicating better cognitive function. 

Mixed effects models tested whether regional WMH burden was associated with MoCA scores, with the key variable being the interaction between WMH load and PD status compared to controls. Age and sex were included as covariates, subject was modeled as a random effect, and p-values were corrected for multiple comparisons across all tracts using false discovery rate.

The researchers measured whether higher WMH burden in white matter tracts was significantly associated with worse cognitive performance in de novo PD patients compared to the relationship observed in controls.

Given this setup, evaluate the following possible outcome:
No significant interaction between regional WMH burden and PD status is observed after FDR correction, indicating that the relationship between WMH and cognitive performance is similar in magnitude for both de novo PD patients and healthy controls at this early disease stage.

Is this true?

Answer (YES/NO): YES